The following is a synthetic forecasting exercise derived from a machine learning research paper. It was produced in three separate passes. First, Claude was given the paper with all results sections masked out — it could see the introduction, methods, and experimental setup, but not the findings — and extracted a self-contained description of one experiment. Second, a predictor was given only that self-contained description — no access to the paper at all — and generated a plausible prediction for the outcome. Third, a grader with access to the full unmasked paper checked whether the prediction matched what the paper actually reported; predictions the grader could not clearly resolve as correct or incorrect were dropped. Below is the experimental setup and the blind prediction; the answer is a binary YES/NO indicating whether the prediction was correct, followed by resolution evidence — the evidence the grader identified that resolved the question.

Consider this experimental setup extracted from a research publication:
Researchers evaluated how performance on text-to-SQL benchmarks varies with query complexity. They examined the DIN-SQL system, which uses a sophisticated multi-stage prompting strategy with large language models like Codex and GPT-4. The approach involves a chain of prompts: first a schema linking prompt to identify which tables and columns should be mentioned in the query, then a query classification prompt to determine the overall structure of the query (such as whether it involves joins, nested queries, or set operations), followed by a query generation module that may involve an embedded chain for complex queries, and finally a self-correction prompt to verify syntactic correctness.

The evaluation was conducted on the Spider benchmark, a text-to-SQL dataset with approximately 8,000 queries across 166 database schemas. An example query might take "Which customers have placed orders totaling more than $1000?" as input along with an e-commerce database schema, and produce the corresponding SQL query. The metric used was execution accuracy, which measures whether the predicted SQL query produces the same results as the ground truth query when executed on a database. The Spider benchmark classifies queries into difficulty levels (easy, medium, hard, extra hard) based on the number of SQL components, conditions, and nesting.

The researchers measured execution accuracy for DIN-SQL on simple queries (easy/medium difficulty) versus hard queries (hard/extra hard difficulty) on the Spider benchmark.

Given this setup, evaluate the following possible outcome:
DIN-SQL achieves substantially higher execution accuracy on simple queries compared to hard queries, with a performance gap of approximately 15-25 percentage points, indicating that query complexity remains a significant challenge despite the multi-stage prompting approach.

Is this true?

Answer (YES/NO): NO